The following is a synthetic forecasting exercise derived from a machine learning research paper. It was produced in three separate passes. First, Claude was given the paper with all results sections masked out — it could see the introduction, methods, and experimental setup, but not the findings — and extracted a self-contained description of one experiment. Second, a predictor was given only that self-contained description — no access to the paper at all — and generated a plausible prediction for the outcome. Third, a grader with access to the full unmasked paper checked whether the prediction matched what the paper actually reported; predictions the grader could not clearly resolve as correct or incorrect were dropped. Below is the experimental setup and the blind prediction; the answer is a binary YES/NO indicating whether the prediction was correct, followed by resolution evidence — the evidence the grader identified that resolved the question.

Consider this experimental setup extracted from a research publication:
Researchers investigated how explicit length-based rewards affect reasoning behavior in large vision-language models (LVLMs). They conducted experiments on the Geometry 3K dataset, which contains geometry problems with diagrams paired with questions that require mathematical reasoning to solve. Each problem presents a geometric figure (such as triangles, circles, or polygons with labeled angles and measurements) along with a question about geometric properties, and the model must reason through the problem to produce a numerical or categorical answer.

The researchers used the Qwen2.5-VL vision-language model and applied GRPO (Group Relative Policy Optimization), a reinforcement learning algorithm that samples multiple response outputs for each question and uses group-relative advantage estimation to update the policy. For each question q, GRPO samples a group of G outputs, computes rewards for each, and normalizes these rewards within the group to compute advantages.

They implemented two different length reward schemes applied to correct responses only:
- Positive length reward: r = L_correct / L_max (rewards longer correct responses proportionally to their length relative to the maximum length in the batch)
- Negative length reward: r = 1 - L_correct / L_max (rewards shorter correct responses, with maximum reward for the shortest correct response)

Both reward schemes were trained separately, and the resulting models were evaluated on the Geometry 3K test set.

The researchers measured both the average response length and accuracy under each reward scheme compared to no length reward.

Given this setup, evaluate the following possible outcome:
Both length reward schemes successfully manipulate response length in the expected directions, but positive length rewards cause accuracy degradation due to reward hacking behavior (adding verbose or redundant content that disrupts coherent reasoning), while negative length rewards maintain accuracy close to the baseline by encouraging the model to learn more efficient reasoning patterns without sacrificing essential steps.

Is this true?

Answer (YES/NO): NO